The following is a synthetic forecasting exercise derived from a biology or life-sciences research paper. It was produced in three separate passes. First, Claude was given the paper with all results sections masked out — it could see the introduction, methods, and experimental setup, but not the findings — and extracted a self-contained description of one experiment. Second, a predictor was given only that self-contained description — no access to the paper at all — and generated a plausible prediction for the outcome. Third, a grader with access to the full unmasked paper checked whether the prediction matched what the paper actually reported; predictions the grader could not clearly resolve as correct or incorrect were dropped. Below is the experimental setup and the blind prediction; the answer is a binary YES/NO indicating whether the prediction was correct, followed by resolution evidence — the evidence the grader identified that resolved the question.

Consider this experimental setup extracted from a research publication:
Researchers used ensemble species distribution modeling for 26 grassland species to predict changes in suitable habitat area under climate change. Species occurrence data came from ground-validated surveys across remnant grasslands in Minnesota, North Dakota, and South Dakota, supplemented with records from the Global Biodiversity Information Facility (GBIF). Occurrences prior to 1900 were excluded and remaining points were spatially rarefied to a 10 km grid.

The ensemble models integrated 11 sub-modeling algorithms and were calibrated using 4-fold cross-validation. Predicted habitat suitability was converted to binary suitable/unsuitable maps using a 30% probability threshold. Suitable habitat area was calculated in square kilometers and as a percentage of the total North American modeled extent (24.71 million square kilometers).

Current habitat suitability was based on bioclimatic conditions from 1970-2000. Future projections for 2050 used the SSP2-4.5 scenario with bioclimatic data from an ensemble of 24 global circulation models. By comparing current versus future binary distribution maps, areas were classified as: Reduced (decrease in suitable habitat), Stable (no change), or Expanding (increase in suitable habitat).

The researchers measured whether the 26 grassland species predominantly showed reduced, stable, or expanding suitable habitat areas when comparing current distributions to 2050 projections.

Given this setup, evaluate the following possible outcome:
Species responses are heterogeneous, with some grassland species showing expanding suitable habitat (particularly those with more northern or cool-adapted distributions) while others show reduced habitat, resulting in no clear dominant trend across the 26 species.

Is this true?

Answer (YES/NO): NO